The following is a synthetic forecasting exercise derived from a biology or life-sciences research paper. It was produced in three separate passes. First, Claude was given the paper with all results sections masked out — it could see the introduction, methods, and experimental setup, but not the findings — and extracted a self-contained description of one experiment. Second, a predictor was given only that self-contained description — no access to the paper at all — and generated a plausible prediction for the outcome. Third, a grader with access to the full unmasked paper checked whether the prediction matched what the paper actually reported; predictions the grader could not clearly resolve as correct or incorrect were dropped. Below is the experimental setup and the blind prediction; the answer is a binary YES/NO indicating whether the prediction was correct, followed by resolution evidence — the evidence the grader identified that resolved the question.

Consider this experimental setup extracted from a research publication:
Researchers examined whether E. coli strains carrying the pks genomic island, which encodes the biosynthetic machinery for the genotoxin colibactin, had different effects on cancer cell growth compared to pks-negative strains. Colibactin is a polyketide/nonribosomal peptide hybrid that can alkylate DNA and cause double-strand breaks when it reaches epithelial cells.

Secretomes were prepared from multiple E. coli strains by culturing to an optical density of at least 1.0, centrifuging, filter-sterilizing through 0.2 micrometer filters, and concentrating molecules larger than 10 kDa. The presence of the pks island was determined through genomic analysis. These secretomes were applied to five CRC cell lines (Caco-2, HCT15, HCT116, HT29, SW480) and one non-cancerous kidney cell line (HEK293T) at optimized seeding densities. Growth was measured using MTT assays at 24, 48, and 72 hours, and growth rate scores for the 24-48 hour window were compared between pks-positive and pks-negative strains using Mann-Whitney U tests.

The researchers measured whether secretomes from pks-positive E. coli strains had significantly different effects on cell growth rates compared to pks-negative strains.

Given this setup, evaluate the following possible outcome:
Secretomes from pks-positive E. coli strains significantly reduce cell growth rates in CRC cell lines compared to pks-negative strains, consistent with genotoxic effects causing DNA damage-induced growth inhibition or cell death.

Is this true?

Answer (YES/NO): YES